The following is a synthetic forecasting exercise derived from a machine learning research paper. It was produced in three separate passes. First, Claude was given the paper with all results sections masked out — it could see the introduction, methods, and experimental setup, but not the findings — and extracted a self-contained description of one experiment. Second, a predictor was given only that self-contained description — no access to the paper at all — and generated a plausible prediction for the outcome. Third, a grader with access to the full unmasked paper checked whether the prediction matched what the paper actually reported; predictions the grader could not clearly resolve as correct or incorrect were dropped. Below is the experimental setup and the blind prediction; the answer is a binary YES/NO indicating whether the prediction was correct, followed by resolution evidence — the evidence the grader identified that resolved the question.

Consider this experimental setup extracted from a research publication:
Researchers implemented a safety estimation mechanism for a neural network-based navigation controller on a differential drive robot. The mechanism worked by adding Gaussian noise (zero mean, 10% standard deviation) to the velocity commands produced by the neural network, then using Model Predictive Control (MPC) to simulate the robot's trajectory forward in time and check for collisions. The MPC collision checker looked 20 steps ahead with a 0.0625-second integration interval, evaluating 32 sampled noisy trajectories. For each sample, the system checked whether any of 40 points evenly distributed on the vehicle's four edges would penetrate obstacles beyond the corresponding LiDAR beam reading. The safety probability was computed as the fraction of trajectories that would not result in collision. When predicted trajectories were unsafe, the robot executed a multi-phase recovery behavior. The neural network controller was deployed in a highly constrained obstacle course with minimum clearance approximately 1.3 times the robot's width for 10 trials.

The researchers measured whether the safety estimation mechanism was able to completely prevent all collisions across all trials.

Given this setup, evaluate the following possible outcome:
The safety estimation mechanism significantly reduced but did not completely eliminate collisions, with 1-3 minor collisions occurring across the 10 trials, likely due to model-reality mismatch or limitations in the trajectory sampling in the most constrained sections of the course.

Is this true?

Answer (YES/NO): YES